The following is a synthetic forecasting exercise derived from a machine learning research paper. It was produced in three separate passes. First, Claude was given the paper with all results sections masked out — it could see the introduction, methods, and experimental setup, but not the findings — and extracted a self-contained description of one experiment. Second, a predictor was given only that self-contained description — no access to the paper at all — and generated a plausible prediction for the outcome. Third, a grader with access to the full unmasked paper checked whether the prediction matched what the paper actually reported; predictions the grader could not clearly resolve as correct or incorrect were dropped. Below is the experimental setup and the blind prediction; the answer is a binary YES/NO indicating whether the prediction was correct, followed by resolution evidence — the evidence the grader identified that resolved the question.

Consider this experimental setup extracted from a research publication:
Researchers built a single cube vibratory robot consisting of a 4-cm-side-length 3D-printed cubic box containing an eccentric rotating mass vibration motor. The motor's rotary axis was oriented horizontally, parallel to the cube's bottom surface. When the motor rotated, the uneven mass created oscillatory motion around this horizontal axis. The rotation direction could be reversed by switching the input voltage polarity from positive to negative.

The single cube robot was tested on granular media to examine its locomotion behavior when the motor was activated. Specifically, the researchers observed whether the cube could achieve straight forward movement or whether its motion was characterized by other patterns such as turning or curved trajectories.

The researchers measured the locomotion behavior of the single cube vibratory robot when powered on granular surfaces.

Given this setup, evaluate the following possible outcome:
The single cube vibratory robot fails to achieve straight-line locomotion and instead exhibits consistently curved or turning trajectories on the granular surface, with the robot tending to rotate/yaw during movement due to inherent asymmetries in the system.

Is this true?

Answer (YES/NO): YES